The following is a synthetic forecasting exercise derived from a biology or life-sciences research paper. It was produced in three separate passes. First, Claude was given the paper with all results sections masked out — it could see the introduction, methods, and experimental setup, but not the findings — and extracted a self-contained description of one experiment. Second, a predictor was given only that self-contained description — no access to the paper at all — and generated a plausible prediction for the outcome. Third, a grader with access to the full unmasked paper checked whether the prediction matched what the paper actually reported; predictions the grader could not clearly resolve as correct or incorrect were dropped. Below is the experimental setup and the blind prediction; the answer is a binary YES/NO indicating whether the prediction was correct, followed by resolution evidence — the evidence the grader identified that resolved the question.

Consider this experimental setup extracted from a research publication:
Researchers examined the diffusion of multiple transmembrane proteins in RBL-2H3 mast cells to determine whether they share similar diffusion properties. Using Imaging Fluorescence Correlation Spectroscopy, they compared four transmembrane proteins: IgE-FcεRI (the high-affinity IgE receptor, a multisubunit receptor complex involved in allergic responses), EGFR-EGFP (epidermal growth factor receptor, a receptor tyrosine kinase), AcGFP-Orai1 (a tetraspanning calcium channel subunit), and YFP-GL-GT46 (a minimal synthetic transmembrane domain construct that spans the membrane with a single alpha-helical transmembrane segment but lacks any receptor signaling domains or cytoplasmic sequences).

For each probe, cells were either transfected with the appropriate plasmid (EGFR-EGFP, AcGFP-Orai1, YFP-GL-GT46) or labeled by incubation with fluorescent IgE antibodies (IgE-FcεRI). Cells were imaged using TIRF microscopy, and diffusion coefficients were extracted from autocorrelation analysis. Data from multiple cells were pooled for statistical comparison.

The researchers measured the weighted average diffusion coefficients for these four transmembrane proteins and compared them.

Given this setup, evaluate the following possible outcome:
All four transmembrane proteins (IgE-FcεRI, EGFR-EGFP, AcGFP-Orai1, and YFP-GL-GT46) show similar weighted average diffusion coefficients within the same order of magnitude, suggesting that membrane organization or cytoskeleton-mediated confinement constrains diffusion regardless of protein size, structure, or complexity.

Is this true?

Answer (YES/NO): NO